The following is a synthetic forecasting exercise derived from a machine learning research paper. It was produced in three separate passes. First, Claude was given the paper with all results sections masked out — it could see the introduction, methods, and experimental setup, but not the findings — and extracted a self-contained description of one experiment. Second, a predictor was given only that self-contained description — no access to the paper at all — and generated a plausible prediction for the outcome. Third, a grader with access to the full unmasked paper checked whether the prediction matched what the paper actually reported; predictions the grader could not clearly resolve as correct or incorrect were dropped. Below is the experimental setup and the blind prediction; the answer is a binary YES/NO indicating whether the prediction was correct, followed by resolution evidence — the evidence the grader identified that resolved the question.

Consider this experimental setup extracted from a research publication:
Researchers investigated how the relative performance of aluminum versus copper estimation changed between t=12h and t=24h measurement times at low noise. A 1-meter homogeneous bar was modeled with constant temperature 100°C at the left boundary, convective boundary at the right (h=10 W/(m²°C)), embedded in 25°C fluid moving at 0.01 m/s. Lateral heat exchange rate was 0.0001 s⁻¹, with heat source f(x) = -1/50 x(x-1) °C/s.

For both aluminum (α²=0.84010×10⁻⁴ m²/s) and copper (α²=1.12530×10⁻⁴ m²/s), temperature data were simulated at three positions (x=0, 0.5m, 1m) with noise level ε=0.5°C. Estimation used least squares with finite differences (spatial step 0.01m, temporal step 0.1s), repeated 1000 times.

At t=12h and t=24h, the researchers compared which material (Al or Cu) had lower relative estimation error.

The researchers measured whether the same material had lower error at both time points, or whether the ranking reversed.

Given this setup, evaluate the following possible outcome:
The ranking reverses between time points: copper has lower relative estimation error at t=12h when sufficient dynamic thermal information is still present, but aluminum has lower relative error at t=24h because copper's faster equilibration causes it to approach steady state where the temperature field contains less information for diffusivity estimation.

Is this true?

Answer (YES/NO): YES